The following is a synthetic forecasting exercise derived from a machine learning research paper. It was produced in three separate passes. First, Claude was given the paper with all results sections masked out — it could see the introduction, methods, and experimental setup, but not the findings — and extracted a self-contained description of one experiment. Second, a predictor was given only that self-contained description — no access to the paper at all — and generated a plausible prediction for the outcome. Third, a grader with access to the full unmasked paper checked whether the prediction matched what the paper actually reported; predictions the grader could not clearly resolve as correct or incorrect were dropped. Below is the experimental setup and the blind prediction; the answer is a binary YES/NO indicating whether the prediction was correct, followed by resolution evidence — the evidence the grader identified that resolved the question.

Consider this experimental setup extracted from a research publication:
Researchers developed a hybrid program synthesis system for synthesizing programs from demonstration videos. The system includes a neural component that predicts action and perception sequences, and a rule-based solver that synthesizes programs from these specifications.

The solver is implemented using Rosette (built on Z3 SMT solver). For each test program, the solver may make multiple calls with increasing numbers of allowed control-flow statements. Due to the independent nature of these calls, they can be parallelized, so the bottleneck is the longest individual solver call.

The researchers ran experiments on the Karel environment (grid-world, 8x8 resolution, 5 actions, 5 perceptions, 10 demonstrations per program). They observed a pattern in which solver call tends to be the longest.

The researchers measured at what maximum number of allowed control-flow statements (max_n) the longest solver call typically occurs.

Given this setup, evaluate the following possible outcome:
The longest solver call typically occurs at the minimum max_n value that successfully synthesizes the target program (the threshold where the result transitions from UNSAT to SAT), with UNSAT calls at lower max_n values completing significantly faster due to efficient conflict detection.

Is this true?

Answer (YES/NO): NO